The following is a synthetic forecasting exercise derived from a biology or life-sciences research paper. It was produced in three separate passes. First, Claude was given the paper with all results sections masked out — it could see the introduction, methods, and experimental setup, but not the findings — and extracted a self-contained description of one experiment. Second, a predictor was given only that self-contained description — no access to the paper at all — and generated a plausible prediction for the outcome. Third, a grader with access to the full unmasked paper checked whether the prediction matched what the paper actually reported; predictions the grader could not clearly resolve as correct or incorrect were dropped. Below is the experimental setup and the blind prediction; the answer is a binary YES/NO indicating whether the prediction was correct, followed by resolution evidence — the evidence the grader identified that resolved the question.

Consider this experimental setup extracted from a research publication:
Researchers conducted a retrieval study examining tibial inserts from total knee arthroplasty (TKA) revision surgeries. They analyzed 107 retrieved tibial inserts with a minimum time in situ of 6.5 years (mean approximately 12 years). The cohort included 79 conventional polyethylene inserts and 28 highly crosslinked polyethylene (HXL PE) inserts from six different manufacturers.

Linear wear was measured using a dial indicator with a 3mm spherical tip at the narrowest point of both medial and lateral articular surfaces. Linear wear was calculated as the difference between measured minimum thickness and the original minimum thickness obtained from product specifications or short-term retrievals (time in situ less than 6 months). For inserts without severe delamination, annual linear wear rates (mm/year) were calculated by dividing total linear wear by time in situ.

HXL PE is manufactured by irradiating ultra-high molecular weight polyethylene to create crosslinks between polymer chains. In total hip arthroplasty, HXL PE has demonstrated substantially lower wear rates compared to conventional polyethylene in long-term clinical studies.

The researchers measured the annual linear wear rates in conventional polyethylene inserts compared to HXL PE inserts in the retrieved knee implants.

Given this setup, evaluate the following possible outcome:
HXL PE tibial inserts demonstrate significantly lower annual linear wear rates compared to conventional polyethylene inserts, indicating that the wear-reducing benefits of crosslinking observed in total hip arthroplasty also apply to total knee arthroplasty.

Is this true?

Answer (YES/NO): YES